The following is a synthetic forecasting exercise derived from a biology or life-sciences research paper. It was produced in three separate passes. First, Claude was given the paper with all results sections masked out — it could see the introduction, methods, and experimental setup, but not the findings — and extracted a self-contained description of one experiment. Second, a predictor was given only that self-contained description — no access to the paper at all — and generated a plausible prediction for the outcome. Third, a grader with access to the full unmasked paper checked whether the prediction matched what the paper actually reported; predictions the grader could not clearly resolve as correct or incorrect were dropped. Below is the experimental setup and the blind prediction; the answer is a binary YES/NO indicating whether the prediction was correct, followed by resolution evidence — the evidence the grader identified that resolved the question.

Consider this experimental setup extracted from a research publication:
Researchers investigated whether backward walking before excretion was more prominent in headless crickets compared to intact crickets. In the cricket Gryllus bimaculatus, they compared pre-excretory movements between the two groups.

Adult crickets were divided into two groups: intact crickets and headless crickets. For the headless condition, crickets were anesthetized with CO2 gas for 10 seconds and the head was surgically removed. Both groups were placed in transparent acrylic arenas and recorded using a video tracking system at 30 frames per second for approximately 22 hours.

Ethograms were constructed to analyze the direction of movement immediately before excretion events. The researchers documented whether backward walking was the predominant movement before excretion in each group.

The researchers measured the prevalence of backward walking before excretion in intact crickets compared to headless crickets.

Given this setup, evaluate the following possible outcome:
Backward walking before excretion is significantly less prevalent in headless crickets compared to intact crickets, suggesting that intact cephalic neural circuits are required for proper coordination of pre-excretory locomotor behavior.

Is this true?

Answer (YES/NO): NO